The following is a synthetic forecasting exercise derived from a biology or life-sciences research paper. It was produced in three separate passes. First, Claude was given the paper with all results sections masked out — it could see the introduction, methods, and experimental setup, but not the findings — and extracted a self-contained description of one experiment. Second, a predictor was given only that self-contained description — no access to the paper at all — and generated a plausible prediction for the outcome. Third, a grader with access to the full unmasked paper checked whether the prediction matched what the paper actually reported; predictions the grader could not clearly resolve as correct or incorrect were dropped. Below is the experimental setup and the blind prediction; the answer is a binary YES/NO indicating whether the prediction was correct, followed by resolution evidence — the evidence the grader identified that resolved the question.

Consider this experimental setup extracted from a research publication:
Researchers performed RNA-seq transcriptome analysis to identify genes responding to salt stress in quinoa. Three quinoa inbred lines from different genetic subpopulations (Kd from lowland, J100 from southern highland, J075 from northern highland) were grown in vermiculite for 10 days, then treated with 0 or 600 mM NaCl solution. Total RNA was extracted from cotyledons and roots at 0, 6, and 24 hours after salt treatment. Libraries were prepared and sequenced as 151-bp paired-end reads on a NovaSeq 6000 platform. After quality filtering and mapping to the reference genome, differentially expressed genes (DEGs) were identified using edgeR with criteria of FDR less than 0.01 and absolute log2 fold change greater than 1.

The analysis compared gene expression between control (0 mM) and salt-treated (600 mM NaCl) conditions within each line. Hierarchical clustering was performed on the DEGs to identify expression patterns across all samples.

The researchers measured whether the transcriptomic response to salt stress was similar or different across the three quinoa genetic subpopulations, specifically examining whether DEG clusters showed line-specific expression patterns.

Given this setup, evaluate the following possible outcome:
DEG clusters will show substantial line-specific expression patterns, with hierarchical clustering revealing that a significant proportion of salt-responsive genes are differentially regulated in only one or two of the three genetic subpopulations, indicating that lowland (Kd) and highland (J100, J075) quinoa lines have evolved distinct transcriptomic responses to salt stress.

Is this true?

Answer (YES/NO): YES